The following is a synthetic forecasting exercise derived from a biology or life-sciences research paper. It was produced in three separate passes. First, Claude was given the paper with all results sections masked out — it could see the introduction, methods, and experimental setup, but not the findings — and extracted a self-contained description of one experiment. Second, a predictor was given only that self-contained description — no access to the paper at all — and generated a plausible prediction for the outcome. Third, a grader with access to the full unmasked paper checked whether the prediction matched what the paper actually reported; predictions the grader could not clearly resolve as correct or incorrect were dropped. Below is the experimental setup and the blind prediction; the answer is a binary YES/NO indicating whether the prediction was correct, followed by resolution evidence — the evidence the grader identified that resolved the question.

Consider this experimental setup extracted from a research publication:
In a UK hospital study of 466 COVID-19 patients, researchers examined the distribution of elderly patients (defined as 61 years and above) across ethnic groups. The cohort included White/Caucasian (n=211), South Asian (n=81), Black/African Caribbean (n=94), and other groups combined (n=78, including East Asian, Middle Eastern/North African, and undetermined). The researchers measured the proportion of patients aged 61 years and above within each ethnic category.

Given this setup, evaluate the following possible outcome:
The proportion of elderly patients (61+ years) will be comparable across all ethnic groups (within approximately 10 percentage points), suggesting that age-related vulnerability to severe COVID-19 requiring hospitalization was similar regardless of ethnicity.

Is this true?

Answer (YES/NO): NO